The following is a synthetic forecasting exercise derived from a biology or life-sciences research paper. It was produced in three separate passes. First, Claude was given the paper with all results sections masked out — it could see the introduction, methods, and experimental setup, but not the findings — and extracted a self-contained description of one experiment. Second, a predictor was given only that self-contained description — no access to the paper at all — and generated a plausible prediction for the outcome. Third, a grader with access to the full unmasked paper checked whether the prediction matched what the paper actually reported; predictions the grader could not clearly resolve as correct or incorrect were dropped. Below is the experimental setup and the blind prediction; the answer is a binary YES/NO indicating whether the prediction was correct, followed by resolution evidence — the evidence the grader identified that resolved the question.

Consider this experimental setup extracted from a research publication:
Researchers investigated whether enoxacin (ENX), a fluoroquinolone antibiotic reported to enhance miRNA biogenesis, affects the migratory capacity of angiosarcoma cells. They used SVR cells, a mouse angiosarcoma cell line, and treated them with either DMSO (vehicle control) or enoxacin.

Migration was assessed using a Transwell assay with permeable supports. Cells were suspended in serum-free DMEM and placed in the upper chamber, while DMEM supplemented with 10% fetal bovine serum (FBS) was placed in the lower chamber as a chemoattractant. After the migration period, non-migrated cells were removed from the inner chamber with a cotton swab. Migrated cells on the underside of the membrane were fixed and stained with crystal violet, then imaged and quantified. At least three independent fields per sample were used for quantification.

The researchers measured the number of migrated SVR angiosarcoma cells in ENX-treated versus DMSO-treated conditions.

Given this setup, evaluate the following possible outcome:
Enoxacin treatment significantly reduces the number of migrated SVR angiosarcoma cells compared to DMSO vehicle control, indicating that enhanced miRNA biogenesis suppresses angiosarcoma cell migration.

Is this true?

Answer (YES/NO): YES